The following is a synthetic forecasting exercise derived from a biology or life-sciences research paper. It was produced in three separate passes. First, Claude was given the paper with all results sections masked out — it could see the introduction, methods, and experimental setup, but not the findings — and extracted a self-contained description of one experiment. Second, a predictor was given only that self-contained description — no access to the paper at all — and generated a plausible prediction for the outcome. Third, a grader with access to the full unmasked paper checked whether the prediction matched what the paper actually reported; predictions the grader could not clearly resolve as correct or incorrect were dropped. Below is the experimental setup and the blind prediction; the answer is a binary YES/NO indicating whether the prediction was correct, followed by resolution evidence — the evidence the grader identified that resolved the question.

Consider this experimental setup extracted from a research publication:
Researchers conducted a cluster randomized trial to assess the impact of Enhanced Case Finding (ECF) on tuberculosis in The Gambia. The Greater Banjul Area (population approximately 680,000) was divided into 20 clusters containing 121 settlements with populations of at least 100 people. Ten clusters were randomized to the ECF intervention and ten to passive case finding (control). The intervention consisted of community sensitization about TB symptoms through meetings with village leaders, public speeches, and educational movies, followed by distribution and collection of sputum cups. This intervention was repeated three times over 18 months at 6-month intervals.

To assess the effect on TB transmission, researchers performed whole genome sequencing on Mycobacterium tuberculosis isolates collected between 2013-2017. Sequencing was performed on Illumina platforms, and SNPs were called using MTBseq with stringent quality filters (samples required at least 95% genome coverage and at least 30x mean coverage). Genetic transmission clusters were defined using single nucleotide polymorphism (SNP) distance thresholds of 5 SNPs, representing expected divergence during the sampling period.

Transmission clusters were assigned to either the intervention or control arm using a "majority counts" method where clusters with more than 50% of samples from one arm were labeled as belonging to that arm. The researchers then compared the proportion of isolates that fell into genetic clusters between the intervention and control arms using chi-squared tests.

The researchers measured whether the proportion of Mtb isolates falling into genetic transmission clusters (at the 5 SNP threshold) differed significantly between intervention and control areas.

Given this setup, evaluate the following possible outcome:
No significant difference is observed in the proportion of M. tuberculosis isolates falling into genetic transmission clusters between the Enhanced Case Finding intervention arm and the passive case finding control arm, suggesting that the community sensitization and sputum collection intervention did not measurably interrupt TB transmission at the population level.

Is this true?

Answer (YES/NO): YES